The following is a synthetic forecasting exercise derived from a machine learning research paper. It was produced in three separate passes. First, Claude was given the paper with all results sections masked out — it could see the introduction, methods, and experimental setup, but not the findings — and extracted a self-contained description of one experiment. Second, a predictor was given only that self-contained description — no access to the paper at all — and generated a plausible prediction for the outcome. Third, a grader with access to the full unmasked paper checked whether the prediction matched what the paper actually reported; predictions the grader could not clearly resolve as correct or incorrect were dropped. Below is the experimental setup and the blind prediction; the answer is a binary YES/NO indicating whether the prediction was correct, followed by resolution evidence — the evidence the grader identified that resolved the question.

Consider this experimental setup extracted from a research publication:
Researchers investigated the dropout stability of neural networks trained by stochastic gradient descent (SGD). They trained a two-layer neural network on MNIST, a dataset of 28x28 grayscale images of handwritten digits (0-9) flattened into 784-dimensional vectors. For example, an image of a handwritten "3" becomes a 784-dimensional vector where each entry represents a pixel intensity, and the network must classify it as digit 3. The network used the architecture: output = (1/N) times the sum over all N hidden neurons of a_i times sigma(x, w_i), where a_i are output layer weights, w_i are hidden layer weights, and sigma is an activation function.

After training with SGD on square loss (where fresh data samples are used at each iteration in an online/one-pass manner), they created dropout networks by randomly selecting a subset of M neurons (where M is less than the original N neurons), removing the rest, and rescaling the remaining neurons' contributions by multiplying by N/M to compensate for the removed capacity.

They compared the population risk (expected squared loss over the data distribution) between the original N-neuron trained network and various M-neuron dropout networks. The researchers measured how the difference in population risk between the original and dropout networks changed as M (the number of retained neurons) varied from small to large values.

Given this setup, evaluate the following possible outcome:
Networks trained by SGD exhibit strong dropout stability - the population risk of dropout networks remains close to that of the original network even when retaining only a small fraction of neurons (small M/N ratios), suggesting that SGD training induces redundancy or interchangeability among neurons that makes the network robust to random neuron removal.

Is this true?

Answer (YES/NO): YES